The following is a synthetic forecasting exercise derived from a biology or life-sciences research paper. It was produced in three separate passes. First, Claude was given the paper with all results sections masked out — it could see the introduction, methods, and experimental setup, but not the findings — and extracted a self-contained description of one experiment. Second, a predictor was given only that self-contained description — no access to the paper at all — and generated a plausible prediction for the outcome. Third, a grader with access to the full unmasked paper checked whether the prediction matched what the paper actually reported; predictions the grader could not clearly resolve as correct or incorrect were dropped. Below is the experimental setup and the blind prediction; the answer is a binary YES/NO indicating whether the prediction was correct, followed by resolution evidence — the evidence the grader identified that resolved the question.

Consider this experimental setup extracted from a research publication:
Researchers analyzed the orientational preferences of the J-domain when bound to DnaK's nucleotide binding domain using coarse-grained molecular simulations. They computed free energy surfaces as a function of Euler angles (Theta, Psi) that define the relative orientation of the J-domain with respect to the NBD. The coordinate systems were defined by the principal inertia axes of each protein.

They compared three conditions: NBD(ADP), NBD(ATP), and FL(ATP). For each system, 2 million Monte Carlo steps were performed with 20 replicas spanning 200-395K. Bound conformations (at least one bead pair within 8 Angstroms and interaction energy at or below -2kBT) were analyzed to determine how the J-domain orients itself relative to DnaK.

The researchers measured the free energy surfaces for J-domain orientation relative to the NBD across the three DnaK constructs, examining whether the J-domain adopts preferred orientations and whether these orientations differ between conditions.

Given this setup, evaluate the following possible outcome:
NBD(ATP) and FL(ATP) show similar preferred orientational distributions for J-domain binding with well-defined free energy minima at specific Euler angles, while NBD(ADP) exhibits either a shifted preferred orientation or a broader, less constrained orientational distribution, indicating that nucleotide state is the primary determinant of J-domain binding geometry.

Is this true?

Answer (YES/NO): NO